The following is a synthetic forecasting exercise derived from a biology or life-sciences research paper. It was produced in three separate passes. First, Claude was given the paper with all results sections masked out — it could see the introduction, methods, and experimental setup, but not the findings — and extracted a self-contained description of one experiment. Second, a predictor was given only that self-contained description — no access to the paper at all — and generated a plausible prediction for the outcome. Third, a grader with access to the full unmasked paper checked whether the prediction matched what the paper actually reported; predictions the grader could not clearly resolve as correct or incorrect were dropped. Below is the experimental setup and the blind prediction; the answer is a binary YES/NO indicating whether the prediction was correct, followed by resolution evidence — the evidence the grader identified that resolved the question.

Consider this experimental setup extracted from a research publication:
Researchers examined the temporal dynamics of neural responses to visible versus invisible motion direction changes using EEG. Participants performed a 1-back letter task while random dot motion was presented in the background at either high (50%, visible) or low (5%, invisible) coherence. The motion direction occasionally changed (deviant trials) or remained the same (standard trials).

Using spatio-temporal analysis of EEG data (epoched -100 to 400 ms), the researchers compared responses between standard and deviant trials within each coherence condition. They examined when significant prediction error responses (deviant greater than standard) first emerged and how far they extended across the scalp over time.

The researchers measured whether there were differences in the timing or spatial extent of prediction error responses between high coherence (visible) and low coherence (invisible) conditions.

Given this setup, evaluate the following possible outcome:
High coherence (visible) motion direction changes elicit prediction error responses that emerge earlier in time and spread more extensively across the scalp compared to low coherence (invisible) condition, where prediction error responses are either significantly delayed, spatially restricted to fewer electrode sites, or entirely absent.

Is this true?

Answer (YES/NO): NO